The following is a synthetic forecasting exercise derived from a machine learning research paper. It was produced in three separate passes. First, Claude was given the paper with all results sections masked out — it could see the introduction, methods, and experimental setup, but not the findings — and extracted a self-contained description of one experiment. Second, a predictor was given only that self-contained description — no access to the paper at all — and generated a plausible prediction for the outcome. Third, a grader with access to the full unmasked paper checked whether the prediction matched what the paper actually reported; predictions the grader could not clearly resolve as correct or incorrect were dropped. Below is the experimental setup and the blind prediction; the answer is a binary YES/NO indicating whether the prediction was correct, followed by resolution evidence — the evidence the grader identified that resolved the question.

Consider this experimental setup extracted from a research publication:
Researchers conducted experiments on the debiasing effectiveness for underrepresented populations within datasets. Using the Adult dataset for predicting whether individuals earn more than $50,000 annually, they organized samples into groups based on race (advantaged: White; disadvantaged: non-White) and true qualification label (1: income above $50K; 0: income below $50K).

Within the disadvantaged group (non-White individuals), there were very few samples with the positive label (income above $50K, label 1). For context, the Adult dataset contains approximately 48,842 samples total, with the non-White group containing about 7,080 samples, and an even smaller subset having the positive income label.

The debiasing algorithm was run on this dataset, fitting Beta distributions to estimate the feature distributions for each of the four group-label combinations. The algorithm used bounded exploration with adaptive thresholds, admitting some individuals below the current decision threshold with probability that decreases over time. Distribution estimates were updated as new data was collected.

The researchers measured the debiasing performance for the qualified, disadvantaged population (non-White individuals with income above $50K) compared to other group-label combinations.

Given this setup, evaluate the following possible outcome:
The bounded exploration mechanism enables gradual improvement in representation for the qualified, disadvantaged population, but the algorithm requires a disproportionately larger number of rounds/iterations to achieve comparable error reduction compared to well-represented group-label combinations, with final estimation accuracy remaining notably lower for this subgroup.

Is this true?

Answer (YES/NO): NO